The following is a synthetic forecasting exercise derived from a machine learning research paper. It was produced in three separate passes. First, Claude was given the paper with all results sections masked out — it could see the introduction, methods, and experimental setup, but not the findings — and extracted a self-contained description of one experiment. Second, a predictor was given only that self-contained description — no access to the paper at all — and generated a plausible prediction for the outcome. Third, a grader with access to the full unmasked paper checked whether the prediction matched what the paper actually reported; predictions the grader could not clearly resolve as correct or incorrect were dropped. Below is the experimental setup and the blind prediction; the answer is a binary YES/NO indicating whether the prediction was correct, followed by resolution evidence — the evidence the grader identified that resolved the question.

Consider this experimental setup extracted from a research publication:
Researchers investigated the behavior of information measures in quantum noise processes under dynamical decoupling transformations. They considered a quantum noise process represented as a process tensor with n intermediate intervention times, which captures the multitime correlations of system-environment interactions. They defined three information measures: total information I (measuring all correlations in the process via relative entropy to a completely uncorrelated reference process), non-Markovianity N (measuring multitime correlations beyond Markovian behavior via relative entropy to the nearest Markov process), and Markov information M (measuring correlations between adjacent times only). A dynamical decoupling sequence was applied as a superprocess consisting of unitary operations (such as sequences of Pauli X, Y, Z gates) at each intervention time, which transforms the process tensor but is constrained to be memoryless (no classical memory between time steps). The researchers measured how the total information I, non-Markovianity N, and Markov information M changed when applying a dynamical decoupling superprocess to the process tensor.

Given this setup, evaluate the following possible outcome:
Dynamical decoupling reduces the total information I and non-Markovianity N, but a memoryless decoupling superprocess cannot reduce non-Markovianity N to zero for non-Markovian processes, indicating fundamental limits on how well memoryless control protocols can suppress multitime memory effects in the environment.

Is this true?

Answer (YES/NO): NO